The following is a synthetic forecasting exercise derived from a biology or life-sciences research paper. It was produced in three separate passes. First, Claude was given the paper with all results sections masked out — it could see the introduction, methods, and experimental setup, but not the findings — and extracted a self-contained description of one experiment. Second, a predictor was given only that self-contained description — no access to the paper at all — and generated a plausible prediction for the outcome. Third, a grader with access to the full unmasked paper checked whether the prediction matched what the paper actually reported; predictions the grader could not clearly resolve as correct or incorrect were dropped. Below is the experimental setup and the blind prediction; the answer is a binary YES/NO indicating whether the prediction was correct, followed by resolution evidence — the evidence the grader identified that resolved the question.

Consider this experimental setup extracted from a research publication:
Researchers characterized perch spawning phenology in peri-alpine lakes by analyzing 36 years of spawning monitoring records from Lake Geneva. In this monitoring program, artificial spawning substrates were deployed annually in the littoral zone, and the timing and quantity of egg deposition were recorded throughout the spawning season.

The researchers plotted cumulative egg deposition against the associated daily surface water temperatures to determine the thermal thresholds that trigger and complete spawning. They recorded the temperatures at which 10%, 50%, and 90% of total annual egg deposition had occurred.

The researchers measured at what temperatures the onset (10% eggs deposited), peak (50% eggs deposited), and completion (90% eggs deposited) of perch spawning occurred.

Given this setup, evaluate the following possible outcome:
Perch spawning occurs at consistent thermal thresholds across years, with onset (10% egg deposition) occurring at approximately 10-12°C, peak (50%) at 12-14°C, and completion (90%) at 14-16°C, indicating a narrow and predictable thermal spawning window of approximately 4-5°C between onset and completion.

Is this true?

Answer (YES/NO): NO